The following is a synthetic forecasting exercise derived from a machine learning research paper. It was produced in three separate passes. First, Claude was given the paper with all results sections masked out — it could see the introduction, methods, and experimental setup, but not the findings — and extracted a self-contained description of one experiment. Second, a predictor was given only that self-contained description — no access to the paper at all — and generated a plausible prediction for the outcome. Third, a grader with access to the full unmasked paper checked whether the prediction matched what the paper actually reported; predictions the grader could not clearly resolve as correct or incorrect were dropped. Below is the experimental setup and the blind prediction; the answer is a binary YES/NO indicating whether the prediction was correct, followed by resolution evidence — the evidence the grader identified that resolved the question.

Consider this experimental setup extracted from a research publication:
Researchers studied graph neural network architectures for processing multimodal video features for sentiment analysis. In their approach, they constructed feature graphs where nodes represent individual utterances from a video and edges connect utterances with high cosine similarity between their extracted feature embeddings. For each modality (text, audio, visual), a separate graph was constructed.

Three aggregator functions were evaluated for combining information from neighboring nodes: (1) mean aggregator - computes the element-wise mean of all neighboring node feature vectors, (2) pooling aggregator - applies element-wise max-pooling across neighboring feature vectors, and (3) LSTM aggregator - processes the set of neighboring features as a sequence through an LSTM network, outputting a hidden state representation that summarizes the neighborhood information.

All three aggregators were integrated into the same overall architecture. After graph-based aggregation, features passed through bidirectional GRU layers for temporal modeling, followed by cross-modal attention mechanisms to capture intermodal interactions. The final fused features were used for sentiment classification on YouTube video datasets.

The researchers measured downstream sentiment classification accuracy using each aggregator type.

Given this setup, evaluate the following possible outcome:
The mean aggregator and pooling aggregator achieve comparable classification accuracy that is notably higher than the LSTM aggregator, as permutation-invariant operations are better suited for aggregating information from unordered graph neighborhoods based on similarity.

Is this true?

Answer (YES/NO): NO